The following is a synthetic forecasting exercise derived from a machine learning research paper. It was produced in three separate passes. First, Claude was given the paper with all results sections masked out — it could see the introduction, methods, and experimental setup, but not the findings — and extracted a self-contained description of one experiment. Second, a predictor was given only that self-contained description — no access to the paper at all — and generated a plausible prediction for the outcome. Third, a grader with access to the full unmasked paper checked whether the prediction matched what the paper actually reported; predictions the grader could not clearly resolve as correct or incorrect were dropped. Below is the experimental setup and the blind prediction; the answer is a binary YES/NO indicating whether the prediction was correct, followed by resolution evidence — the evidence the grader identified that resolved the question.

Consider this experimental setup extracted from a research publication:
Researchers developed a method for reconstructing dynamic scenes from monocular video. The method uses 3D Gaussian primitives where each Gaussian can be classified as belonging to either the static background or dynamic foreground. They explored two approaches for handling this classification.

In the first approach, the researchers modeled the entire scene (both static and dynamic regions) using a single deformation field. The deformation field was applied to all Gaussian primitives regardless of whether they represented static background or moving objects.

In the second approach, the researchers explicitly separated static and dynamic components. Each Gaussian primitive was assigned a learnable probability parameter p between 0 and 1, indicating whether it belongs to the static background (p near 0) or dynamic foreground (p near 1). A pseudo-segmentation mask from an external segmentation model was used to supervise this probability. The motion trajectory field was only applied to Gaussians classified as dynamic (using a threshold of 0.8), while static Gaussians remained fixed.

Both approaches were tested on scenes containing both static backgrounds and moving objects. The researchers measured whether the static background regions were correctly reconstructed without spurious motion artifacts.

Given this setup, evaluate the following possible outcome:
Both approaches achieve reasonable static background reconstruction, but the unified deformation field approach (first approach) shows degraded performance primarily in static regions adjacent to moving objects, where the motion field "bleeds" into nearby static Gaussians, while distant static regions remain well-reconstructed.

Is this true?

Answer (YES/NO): NO